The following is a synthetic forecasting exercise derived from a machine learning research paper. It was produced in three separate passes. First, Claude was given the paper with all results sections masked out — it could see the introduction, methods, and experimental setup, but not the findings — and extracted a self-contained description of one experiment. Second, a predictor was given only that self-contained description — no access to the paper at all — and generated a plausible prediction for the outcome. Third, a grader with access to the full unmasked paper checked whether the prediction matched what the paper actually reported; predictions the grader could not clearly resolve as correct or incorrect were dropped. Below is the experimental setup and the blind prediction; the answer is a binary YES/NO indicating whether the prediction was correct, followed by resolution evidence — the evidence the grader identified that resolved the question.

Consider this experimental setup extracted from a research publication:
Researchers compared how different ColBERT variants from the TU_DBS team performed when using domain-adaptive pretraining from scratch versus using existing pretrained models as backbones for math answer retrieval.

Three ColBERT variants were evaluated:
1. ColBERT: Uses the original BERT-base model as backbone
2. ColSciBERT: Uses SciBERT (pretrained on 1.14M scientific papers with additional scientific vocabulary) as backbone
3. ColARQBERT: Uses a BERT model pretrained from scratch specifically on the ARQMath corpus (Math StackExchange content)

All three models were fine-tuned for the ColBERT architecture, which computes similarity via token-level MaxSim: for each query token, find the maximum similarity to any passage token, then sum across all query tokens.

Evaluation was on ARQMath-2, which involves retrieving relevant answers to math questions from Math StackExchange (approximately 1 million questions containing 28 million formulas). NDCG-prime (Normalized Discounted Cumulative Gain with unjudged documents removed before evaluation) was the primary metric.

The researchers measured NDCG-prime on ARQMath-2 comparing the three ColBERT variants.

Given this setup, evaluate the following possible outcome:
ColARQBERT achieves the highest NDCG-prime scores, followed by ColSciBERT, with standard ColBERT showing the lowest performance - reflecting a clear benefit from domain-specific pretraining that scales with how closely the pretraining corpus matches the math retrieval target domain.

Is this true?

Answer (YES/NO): NO